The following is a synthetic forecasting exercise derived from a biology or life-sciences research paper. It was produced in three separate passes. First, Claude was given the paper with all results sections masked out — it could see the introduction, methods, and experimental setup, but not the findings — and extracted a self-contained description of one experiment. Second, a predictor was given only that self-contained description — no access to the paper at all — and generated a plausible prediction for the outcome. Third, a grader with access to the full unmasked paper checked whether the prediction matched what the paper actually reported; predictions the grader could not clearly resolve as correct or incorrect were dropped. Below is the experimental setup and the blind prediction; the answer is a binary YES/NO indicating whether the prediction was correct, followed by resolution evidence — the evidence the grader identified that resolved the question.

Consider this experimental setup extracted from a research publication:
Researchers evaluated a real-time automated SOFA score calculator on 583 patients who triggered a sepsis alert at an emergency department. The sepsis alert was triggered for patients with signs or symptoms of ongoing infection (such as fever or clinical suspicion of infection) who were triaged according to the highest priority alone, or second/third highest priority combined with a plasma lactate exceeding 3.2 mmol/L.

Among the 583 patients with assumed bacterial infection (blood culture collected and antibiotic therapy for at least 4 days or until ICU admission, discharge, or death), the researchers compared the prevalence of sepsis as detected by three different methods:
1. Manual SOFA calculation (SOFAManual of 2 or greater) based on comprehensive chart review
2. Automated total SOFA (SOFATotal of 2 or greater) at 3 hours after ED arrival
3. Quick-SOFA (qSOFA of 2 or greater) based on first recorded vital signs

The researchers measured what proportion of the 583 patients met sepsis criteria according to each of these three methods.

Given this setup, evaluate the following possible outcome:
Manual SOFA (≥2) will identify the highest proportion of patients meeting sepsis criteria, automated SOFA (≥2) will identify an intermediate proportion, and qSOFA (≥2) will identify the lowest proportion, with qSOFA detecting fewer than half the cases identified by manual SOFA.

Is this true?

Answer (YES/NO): YES